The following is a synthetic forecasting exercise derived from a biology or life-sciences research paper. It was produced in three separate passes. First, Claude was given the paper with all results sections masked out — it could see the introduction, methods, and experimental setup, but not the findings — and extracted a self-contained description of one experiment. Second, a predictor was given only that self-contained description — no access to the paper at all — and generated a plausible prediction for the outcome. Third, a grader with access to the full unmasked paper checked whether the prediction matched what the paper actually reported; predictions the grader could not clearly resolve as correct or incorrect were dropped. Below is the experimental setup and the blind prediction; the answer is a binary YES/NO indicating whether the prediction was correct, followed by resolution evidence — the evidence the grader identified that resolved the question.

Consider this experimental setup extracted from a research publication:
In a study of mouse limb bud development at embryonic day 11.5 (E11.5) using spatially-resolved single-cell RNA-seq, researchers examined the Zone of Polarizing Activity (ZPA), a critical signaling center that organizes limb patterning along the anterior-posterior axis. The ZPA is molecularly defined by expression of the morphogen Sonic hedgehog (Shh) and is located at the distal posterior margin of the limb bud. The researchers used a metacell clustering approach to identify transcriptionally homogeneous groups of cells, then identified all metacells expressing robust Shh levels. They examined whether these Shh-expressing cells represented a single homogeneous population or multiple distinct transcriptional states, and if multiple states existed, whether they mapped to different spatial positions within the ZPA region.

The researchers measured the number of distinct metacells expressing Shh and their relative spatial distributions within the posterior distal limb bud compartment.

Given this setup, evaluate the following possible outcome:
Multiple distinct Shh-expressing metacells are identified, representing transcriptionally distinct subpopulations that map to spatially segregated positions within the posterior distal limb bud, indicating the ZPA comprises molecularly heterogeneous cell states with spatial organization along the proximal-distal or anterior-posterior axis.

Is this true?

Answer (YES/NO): YES